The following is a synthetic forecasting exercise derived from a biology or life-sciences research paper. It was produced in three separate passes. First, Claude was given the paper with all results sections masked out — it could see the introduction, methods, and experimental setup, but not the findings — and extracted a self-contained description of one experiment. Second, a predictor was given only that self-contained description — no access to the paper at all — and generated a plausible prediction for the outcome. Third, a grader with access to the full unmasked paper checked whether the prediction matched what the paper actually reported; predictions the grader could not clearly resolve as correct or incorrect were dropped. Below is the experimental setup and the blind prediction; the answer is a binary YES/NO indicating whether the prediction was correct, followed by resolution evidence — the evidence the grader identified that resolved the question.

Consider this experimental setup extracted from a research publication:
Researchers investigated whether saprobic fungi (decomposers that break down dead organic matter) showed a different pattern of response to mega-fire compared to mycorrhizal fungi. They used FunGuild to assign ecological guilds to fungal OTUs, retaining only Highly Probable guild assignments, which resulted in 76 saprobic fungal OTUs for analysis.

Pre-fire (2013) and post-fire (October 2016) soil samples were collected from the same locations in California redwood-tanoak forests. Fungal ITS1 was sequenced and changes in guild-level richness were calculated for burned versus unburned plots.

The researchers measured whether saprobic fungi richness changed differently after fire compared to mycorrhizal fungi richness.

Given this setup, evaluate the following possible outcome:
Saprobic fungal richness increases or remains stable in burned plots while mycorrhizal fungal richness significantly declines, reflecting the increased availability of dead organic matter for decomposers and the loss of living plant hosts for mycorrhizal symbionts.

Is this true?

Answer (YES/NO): NO